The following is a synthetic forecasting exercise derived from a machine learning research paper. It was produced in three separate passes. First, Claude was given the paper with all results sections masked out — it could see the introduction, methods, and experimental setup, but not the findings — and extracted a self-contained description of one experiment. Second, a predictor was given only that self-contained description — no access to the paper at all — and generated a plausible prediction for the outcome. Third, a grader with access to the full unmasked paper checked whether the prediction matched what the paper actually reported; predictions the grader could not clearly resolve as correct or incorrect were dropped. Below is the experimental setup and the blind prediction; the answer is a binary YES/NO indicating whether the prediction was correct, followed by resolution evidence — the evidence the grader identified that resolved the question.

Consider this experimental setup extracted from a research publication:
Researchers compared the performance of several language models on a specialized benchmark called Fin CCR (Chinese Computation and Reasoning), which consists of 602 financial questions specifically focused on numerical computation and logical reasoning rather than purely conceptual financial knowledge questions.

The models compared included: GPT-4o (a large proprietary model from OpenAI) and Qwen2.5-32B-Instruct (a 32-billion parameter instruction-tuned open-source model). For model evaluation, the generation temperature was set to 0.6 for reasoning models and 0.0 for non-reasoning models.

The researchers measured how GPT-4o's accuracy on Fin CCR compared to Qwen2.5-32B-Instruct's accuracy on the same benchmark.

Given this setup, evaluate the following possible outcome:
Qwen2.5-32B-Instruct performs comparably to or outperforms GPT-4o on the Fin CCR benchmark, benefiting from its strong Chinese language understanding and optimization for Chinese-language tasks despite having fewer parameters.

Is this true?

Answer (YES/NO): YES